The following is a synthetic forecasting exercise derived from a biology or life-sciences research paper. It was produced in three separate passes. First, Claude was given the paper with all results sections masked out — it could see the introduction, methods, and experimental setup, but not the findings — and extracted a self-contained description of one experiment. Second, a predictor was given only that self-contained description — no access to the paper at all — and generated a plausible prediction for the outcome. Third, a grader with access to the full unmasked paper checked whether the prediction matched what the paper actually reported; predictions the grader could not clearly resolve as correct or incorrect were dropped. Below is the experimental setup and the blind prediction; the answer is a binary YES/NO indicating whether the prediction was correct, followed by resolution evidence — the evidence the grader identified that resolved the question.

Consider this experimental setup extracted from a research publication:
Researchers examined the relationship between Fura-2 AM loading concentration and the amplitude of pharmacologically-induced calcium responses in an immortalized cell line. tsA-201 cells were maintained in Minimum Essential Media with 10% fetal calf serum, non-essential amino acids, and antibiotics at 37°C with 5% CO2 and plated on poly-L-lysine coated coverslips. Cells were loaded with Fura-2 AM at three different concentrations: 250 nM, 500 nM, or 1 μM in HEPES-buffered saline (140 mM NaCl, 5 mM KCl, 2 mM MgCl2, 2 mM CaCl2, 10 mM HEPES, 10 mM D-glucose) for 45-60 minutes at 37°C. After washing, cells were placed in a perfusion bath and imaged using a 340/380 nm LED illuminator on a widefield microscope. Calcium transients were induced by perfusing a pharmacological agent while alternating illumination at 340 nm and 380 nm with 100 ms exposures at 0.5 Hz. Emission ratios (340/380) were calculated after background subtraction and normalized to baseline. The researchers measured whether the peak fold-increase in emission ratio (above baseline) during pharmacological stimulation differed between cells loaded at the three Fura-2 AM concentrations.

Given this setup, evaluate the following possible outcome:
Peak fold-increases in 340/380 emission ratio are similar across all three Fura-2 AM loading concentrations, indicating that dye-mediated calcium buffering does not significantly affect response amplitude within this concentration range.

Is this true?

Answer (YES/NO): YES